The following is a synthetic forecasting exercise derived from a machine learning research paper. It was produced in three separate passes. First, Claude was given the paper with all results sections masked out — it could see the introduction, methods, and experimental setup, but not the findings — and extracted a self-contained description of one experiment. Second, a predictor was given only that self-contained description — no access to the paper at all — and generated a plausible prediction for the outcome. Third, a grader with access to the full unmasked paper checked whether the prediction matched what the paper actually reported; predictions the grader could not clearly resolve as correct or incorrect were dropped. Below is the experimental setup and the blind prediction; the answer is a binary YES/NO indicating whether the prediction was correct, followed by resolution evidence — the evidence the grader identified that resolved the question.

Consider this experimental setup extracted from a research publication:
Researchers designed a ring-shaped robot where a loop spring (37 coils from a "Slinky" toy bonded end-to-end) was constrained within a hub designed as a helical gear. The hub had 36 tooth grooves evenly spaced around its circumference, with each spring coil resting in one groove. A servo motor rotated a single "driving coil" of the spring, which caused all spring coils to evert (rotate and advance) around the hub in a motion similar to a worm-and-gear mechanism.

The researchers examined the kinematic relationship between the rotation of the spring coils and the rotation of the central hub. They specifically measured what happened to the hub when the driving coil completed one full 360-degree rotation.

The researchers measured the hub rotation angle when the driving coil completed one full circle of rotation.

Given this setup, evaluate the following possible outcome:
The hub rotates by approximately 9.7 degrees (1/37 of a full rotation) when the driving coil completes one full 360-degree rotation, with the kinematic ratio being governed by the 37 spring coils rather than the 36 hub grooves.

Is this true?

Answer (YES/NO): YES